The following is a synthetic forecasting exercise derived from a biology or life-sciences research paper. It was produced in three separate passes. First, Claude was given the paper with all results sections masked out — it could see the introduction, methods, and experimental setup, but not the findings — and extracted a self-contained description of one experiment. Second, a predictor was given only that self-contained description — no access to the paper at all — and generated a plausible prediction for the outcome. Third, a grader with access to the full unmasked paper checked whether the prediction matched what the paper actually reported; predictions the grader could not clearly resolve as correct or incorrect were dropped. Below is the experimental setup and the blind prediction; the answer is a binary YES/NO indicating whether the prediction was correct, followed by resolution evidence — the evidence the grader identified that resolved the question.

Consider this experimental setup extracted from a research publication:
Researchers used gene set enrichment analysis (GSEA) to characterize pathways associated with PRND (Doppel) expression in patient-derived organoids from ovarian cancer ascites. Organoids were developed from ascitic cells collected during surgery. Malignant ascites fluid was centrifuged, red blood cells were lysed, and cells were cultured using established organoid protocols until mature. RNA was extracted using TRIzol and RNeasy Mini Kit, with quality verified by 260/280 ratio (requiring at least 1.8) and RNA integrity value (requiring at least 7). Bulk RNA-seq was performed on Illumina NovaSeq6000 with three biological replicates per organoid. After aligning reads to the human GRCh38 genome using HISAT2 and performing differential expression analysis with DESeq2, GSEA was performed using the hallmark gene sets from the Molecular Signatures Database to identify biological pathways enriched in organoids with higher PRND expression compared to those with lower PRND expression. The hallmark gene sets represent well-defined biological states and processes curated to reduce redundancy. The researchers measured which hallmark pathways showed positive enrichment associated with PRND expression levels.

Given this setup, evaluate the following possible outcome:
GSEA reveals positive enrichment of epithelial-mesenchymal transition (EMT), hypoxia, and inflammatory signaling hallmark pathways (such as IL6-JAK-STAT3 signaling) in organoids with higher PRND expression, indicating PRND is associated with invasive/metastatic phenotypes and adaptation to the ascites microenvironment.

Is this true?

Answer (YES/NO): NO